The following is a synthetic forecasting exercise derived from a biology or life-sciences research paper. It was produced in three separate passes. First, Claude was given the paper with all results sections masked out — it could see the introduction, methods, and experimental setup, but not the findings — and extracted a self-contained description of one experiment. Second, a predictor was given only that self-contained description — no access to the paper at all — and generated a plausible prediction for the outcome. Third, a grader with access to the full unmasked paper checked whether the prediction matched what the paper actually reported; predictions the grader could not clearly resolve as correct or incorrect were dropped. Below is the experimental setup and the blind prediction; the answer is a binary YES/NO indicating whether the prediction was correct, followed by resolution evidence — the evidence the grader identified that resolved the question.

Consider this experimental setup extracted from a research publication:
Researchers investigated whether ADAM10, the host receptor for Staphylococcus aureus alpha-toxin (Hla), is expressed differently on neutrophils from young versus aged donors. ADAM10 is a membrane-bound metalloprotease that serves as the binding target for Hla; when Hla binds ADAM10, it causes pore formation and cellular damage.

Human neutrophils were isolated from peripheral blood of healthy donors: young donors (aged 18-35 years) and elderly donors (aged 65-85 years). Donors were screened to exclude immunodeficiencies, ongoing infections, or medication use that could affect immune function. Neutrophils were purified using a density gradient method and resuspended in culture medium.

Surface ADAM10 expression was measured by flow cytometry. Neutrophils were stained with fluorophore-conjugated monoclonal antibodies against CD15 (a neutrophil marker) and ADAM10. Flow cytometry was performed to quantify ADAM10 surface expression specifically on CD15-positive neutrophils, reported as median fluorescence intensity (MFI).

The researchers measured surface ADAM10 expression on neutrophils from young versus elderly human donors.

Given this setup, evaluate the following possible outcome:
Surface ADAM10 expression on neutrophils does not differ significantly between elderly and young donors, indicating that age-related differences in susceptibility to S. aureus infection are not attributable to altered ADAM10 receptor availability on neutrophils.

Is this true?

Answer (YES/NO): YES